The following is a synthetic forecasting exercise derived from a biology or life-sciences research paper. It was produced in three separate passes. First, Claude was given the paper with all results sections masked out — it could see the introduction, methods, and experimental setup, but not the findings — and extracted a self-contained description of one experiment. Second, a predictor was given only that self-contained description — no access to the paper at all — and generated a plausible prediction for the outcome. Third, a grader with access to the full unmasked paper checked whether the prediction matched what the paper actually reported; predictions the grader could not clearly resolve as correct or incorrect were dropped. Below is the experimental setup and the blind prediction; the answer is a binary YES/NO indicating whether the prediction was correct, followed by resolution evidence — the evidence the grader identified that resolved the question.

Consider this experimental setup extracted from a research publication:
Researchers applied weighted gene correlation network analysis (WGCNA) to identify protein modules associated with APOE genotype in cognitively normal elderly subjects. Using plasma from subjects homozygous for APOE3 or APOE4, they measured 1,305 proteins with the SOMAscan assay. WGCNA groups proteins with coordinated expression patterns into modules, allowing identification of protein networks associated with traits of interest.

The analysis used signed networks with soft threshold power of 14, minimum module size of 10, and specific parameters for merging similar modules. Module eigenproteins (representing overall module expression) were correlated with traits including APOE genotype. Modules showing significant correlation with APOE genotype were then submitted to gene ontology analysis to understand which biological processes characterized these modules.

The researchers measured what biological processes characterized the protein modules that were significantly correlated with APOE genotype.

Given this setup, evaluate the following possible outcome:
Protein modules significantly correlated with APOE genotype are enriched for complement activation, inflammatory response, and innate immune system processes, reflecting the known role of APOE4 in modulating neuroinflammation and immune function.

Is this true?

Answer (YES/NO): NO